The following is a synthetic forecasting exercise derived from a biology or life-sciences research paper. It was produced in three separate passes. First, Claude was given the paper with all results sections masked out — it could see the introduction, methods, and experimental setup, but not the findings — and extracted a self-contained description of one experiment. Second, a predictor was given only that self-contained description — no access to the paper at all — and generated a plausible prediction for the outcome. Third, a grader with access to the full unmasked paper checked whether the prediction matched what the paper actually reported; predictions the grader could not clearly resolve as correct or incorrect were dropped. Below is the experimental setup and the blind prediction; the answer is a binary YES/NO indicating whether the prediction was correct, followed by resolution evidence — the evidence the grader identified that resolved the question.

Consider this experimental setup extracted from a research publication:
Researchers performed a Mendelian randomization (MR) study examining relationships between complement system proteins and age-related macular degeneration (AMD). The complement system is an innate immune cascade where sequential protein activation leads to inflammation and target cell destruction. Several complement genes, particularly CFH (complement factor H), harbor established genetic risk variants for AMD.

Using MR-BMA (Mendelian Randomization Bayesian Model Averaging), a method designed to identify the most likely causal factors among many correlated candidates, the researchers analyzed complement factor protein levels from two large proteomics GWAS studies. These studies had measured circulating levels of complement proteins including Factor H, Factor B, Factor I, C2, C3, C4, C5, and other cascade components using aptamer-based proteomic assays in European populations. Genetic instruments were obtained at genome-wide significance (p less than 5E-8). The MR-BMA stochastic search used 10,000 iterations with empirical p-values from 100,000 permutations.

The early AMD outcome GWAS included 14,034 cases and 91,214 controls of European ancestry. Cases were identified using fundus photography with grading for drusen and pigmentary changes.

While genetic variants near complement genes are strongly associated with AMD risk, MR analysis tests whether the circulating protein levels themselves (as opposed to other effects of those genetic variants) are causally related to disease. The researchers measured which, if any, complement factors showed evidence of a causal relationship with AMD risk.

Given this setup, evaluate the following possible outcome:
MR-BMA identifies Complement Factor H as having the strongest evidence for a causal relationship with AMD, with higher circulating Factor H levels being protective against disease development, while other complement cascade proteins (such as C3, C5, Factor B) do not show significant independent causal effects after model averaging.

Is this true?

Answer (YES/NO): NO